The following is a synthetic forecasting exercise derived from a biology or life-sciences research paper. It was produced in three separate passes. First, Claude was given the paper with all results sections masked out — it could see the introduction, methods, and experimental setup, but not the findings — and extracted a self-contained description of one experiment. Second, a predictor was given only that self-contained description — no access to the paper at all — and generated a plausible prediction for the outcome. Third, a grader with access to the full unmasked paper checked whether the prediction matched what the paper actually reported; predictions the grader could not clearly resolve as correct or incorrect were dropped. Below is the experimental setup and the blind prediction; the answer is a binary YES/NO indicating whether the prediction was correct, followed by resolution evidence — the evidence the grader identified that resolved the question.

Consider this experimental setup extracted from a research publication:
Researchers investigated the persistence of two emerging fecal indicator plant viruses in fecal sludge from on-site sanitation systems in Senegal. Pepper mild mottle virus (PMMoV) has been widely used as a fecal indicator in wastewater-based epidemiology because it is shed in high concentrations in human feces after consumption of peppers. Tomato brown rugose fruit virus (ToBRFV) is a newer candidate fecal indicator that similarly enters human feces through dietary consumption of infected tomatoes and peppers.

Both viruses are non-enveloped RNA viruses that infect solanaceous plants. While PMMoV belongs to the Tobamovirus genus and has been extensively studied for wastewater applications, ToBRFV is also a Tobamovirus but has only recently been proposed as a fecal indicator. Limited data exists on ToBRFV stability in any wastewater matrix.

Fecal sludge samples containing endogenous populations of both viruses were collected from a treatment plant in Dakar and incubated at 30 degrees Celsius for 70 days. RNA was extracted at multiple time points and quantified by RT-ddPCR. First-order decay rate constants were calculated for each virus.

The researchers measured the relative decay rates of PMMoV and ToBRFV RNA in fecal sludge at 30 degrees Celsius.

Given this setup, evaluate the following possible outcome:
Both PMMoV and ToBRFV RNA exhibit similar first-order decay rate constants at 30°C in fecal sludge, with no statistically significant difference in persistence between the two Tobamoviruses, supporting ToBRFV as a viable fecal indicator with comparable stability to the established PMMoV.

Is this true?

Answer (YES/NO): NO